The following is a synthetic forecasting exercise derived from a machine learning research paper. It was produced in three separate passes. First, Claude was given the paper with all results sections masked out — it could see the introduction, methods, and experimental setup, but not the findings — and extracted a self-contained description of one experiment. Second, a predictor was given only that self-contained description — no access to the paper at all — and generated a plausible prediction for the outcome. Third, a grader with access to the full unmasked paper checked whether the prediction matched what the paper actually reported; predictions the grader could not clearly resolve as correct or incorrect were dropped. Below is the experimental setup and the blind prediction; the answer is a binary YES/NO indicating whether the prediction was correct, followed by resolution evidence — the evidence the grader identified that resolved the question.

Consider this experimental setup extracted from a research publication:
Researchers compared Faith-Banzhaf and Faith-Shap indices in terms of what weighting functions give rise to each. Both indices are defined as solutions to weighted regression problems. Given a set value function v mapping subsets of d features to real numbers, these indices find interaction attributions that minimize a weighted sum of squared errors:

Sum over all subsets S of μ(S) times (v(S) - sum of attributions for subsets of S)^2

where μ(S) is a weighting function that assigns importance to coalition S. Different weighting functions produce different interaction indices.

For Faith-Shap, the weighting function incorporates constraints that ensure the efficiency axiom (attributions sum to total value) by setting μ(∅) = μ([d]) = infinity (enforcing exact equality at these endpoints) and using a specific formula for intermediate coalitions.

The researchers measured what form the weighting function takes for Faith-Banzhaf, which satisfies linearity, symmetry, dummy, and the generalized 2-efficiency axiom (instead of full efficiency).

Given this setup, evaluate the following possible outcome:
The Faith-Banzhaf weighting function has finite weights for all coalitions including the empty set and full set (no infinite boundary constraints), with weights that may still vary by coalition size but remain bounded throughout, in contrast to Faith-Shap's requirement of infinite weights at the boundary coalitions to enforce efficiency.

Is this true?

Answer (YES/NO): YES